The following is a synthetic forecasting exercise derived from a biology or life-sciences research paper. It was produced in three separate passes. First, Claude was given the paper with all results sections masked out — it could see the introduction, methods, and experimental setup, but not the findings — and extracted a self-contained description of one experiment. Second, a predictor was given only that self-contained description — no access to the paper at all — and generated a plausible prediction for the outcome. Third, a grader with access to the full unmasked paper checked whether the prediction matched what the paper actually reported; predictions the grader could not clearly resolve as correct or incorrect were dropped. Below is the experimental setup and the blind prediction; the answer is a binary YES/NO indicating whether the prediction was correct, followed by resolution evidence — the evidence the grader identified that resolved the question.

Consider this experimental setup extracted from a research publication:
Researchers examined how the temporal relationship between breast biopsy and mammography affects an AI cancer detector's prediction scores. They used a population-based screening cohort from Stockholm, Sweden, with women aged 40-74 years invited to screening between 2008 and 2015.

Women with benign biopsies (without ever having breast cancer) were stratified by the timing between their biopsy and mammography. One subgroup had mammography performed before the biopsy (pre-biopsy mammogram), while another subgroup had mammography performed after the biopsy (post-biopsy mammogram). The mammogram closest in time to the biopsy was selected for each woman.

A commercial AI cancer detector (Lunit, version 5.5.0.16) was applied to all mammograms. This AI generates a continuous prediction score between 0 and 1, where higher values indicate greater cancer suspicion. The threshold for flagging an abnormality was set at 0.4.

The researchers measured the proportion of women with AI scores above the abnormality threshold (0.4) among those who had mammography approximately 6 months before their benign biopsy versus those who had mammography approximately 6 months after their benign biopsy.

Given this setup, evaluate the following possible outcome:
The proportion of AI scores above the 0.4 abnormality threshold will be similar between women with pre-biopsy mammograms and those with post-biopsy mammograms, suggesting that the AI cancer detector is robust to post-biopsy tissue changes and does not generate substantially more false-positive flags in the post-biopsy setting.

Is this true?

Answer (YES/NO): NO